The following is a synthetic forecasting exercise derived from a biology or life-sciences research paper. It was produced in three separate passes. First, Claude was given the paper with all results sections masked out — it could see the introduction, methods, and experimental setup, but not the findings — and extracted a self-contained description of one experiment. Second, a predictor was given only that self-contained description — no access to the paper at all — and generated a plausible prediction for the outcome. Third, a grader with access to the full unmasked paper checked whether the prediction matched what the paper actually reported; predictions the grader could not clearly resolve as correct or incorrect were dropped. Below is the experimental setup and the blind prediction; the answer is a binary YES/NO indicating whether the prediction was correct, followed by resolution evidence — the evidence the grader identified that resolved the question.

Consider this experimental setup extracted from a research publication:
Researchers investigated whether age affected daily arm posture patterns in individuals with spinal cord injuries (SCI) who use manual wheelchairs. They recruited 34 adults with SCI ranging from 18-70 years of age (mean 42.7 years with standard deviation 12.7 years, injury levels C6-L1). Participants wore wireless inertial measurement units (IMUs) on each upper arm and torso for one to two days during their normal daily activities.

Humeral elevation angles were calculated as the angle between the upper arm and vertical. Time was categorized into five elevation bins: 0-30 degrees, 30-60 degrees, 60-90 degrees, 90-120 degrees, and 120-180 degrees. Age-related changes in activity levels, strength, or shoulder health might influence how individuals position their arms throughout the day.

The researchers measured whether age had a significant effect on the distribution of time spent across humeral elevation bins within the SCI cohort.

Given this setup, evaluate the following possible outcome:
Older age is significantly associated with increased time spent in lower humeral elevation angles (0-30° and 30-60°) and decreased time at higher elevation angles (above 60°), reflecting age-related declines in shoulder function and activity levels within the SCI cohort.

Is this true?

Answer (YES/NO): NO